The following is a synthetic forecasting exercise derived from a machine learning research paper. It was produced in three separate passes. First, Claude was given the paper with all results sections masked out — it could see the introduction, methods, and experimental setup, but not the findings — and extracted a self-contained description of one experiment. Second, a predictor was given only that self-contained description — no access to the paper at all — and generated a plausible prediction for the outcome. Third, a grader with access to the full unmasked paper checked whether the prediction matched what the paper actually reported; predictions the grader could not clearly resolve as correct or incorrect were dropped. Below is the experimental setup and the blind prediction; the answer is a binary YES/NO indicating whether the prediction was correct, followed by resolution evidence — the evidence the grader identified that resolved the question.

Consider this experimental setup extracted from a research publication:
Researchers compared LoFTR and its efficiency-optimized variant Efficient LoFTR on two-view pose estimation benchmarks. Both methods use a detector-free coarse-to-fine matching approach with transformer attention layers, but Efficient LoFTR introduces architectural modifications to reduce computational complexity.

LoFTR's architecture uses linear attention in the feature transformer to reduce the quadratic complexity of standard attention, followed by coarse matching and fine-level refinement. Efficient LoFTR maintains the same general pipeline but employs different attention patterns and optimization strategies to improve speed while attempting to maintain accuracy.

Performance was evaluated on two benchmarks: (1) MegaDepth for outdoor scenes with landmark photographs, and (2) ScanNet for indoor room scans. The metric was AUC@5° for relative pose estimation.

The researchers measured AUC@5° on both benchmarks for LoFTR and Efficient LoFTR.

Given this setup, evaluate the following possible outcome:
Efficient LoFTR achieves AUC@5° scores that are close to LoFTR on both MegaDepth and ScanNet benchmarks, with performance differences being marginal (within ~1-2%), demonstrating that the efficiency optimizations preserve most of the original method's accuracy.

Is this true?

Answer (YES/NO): NO